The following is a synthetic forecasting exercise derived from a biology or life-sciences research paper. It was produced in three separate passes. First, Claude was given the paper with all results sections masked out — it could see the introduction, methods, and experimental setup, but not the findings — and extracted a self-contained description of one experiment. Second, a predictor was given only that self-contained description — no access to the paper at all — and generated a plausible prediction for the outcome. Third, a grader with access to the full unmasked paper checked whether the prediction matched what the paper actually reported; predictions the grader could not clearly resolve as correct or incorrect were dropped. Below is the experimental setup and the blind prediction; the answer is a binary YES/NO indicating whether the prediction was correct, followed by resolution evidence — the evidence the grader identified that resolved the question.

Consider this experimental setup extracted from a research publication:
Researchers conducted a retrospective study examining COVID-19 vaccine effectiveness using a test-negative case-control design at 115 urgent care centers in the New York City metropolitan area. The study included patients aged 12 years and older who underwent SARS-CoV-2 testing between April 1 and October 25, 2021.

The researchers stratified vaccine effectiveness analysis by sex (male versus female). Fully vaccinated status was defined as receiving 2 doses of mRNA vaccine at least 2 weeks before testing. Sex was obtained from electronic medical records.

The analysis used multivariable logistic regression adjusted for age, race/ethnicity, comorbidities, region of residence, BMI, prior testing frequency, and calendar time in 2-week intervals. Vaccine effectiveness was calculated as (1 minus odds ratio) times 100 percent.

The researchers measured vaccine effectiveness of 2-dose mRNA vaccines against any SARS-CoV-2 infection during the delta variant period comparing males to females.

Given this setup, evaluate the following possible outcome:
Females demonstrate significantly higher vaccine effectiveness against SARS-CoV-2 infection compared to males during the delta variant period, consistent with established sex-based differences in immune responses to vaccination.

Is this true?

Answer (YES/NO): NO